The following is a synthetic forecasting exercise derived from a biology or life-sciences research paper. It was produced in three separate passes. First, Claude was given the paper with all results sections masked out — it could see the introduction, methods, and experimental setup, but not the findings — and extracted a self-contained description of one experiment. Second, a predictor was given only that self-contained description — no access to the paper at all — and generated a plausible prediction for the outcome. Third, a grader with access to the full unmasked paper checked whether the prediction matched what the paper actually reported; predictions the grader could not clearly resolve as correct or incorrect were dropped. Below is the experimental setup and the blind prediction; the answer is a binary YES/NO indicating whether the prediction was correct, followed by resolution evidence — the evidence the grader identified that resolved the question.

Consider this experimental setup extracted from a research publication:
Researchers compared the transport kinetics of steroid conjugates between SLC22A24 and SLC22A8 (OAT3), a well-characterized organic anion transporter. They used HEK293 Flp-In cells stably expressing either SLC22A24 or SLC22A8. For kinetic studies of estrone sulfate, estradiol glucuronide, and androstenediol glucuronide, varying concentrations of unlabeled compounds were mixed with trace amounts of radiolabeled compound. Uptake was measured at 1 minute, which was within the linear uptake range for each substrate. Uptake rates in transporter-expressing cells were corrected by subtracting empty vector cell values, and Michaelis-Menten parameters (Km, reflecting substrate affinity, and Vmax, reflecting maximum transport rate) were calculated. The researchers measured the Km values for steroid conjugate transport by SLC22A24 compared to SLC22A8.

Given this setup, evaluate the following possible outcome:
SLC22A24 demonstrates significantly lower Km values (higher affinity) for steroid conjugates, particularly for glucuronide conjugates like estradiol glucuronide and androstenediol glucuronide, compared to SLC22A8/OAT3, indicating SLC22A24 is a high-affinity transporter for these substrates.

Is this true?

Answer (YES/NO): NO